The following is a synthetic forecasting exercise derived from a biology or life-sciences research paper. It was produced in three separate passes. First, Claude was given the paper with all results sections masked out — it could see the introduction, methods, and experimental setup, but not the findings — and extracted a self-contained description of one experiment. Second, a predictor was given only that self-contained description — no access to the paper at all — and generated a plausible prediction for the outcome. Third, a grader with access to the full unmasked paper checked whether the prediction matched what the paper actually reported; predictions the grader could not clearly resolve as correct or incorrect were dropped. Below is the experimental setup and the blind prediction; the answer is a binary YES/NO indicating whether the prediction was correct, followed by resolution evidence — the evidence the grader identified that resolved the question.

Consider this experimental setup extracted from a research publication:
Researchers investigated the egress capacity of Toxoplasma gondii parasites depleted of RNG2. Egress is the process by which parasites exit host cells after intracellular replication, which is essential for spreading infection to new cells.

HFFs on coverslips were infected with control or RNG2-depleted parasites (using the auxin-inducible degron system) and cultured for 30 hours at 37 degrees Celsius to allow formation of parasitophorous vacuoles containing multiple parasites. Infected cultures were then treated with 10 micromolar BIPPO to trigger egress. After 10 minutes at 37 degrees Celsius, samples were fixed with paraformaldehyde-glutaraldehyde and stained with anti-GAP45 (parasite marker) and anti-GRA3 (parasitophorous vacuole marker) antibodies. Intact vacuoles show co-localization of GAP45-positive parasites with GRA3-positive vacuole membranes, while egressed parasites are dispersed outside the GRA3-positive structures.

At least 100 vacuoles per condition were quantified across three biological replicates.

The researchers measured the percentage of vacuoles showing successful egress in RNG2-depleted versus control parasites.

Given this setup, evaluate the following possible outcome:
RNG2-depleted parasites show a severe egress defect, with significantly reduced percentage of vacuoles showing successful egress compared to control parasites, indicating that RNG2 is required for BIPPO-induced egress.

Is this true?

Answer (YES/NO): NO